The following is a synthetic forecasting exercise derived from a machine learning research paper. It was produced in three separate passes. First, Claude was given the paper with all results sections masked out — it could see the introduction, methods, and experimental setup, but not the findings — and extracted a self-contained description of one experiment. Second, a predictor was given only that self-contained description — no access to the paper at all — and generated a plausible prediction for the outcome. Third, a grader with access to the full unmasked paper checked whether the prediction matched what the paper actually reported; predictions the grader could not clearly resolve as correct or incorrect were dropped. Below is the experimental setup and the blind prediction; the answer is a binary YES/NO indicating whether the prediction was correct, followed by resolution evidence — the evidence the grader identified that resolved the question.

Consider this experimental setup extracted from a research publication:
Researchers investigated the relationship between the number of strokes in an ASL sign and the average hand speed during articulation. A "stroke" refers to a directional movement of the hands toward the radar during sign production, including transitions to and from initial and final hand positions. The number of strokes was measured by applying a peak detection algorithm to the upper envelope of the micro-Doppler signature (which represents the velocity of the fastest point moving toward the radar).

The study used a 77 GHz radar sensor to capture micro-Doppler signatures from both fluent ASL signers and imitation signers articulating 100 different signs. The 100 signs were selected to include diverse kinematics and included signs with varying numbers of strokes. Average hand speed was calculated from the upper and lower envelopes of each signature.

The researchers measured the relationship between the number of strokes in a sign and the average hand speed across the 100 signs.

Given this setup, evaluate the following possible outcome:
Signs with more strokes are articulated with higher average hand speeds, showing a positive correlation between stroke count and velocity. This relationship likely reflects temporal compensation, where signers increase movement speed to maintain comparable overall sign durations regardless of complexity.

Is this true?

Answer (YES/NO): YES